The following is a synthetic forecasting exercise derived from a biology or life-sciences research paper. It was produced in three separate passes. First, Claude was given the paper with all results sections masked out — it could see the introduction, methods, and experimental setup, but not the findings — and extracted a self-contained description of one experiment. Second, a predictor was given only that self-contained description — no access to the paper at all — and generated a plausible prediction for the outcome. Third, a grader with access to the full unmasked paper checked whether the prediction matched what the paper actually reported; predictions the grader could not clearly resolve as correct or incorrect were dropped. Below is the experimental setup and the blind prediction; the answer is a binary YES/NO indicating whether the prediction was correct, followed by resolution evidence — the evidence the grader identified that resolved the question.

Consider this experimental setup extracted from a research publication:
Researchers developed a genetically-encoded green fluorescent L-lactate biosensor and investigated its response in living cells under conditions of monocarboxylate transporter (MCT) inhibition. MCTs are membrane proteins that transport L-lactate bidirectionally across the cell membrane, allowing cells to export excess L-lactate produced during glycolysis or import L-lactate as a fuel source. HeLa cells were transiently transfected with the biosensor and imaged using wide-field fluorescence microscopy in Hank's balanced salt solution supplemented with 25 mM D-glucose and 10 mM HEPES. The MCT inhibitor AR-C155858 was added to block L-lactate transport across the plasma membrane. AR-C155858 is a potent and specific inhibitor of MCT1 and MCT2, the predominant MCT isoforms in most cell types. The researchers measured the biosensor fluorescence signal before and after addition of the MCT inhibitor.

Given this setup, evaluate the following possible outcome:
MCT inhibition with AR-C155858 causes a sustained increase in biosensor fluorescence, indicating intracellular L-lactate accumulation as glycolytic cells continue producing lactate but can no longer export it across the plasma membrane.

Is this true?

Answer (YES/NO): YES